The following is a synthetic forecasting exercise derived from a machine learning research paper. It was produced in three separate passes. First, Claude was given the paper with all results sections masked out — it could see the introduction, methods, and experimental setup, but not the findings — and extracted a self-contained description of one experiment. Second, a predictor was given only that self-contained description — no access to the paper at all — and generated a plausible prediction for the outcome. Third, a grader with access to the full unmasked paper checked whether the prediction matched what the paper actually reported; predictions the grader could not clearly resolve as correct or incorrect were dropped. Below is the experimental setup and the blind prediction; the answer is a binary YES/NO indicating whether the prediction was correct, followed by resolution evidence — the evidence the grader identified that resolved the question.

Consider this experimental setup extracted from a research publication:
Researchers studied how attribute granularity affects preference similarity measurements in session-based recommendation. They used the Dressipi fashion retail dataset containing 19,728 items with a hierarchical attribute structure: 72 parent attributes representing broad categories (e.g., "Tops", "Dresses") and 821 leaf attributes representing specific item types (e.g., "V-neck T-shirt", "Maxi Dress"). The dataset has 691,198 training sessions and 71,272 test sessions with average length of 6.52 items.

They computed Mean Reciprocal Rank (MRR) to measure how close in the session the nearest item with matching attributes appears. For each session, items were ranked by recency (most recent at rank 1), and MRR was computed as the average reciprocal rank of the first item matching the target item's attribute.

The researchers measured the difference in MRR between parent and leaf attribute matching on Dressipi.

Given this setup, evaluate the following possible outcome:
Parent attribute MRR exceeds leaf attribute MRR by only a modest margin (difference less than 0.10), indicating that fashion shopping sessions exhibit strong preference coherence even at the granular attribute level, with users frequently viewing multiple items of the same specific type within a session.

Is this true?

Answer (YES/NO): NO